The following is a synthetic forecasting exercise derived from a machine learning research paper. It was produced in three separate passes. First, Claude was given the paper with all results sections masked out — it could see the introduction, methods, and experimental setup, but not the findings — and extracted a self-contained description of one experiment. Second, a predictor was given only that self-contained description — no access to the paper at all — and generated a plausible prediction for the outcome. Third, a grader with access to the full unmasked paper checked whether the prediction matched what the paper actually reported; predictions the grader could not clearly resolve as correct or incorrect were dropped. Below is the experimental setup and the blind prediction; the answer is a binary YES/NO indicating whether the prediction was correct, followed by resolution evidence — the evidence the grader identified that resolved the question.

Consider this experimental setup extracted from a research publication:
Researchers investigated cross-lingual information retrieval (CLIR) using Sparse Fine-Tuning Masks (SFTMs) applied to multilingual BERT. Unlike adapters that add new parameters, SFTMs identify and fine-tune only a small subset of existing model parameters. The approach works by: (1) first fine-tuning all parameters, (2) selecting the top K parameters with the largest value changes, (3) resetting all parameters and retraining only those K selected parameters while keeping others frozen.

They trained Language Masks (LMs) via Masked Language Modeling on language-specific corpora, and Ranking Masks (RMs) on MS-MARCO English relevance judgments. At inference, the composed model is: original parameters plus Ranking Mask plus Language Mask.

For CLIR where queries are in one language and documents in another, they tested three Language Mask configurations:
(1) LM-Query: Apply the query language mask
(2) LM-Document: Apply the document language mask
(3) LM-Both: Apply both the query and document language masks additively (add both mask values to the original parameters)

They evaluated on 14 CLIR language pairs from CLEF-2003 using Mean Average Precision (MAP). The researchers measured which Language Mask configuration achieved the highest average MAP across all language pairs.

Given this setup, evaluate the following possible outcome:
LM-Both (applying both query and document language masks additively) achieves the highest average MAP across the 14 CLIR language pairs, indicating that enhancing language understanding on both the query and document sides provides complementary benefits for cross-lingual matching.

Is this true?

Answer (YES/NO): NO